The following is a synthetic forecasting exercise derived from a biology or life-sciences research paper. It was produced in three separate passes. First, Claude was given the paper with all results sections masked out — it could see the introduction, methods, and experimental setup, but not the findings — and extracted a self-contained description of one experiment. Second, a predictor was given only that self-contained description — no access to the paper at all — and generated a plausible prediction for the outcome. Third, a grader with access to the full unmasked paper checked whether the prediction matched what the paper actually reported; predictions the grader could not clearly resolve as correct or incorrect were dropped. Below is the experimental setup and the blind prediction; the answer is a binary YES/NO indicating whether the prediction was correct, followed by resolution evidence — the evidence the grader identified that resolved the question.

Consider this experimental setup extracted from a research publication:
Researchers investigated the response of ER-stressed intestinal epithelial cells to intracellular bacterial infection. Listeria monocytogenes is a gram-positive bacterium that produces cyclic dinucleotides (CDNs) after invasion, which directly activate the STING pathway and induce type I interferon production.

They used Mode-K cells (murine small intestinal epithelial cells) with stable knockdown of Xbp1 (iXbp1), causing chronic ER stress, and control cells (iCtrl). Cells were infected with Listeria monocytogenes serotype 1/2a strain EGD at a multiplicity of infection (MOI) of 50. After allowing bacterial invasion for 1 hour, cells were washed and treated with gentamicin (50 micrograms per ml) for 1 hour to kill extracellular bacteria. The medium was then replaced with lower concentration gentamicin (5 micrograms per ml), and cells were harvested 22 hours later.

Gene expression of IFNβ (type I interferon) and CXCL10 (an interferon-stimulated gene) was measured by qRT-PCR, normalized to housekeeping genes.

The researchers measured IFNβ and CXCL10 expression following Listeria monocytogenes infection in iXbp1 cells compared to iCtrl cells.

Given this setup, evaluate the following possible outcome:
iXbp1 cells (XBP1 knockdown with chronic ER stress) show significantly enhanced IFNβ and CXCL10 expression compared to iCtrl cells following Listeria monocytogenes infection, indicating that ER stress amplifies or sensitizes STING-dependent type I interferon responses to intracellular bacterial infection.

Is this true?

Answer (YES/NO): NO